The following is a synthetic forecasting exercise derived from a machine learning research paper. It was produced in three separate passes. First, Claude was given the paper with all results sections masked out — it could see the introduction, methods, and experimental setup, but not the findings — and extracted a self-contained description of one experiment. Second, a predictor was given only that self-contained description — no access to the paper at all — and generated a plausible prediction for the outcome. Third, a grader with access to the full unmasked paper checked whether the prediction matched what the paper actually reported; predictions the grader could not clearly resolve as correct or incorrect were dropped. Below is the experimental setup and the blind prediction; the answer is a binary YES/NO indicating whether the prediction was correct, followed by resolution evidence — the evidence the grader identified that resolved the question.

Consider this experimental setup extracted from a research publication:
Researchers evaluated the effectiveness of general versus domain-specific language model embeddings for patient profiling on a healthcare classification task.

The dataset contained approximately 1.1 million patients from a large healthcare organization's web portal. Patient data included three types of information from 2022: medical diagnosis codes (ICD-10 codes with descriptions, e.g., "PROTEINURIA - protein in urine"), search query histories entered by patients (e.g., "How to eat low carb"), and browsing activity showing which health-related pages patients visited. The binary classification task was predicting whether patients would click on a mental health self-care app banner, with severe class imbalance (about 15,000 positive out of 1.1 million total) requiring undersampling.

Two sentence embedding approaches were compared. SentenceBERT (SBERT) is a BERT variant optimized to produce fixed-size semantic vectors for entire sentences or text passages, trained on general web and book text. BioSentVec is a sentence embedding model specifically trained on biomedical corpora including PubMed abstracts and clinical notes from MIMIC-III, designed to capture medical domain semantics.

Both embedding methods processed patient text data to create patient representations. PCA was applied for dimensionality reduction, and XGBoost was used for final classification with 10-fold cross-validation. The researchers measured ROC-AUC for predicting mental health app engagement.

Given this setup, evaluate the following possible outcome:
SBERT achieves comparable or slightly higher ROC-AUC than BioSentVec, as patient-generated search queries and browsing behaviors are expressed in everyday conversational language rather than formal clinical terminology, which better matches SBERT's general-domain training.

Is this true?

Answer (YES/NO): NO